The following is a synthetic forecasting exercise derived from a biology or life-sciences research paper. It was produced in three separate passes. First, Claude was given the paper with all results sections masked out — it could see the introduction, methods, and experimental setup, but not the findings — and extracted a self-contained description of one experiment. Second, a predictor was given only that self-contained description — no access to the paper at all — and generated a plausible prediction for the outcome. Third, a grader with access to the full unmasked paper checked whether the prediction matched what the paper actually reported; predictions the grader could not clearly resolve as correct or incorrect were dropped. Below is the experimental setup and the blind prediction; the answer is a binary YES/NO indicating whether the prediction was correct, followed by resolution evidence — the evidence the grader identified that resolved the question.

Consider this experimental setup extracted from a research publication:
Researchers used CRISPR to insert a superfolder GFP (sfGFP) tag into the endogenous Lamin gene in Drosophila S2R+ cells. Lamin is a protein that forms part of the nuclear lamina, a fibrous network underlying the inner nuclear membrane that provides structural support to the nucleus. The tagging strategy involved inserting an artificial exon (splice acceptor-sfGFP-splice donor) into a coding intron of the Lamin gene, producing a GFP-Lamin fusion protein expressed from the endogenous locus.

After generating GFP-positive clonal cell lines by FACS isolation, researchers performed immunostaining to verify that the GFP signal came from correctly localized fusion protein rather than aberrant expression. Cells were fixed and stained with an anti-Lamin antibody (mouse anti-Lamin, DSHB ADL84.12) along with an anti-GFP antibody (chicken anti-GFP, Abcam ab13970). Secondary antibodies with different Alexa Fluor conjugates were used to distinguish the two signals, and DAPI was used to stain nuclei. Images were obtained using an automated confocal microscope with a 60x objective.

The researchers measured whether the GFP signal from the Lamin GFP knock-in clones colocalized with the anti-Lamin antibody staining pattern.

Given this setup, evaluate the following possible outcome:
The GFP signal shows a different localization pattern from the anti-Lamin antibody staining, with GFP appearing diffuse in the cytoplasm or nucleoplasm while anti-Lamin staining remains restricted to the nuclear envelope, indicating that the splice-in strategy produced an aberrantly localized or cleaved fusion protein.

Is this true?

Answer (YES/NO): NO